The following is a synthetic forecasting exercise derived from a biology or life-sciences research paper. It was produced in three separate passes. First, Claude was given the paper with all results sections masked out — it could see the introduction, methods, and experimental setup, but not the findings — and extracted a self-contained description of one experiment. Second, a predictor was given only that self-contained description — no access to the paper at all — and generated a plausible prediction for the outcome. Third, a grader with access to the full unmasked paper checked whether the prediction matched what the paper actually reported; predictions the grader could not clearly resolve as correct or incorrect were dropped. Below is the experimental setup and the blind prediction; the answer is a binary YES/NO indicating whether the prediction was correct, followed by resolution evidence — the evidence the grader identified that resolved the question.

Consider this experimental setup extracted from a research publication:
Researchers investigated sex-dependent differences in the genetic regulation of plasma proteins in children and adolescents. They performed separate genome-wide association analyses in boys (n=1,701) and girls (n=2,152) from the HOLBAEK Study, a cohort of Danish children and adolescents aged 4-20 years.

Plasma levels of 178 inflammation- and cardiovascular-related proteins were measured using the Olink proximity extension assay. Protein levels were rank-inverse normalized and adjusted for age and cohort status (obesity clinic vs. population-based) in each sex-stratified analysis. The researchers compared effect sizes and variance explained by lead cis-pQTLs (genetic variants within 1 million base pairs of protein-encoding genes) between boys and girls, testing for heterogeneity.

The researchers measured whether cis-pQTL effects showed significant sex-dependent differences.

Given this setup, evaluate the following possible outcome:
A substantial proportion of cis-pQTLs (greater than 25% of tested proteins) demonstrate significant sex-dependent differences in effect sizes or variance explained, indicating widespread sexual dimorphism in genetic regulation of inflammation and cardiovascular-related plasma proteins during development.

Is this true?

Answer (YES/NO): NO